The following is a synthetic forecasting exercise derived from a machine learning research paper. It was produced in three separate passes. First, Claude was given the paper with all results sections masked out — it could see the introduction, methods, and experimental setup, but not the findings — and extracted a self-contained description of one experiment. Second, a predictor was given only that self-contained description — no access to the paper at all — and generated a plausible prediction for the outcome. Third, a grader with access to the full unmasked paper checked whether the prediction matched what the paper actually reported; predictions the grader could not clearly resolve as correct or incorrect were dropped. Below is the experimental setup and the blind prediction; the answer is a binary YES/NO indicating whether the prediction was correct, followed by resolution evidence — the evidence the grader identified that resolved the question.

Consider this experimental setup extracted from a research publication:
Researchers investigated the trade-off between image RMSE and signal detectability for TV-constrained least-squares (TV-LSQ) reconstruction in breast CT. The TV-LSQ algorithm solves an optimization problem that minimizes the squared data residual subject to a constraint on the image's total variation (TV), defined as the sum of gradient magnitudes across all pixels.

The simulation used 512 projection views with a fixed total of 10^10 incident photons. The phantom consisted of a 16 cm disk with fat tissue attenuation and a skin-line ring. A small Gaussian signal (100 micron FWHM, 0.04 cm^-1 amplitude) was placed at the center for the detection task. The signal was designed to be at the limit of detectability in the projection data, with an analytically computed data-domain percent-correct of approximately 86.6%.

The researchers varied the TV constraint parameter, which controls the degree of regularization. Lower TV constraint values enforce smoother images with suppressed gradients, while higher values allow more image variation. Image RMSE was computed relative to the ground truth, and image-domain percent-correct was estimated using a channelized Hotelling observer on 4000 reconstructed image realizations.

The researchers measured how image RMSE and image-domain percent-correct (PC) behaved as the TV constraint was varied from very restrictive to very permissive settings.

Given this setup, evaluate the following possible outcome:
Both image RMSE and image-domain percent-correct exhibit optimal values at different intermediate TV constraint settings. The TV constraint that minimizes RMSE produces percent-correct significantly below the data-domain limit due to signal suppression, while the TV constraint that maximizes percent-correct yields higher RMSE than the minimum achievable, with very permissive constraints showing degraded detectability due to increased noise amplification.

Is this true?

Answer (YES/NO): NO